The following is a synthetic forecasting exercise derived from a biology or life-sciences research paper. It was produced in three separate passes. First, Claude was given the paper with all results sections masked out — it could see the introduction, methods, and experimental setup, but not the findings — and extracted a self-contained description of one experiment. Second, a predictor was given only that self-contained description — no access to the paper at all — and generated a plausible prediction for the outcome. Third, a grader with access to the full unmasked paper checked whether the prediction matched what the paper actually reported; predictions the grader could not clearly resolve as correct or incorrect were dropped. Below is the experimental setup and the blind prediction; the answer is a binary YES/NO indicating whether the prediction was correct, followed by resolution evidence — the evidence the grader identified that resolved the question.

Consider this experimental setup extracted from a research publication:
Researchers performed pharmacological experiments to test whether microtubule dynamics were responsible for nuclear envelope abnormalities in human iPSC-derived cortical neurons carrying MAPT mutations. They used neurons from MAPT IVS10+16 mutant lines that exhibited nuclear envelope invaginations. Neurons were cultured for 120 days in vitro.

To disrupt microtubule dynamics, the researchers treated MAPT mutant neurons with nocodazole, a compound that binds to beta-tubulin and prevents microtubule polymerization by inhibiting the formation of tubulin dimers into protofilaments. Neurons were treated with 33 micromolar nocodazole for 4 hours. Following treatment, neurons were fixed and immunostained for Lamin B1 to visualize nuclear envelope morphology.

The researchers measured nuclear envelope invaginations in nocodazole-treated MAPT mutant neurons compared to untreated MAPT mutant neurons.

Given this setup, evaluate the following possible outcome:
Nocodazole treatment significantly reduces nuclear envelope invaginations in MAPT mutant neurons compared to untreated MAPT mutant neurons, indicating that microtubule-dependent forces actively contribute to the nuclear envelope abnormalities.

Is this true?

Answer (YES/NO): YES